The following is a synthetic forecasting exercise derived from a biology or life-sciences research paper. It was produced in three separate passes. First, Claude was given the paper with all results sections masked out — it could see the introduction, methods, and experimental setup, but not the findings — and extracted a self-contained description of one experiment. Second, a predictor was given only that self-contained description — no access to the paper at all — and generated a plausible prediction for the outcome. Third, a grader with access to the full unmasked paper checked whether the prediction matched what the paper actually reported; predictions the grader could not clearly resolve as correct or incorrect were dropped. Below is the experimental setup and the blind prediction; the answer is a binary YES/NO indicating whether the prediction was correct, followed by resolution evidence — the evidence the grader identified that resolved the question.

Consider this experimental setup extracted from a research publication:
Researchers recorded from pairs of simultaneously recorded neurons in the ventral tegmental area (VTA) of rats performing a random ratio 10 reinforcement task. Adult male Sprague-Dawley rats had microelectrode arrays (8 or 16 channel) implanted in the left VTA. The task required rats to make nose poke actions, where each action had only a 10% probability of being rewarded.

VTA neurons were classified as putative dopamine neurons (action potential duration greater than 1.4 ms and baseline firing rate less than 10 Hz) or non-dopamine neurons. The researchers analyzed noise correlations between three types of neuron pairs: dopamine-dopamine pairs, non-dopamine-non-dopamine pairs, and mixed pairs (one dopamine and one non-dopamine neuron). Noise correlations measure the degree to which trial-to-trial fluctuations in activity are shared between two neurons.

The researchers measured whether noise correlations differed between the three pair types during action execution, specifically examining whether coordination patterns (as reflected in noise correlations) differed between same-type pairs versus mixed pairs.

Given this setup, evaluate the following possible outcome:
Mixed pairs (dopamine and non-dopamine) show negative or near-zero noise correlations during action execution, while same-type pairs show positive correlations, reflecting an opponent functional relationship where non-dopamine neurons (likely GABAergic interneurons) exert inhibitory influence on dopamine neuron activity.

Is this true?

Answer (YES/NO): NO